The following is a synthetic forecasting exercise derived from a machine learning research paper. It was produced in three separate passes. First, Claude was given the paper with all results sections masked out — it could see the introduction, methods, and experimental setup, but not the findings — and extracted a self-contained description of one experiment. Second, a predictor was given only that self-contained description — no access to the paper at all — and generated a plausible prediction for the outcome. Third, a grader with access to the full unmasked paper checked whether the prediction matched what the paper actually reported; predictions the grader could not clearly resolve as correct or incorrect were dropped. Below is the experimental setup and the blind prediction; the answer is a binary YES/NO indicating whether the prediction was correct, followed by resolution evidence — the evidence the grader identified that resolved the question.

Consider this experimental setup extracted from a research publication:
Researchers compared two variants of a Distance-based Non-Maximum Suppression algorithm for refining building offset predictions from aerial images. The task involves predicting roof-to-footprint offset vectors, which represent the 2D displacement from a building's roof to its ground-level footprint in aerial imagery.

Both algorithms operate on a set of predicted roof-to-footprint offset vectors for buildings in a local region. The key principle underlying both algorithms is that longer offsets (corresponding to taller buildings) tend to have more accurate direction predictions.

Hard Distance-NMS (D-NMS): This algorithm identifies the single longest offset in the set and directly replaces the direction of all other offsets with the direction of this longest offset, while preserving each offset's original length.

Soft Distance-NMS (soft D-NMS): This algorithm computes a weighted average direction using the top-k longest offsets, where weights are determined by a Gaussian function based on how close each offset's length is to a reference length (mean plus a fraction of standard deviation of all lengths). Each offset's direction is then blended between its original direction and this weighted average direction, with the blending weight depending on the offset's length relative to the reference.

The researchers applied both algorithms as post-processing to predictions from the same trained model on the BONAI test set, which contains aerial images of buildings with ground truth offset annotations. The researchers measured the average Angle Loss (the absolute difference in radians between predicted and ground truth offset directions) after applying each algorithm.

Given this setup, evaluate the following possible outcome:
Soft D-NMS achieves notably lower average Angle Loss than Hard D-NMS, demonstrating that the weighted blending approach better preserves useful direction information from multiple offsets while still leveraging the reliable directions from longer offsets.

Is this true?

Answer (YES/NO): NO